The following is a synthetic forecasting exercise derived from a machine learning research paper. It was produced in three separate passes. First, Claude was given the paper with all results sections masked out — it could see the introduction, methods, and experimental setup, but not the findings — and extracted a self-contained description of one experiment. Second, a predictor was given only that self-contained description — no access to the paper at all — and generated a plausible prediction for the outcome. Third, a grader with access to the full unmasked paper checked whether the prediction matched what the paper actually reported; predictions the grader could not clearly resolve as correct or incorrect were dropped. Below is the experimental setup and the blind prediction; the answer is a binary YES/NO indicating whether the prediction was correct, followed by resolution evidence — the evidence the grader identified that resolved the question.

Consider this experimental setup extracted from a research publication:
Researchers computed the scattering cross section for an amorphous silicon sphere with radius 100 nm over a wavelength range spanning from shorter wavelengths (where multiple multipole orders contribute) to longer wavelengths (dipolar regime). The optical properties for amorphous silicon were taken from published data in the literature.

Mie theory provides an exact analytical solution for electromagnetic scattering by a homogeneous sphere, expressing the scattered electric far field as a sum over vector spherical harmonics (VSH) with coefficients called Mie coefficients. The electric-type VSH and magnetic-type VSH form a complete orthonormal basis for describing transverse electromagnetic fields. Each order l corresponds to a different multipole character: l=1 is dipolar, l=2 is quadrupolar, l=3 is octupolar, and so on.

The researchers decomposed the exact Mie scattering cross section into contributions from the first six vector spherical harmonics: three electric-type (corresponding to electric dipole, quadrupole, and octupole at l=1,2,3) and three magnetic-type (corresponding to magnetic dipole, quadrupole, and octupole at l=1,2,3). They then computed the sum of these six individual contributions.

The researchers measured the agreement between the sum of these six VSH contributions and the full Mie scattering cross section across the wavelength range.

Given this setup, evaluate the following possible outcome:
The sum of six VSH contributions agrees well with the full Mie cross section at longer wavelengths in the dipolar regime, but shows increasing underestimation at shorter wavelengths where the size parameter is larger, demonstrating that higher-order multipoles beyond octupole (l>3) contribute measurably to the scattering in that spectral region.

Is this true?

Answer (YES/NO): YES